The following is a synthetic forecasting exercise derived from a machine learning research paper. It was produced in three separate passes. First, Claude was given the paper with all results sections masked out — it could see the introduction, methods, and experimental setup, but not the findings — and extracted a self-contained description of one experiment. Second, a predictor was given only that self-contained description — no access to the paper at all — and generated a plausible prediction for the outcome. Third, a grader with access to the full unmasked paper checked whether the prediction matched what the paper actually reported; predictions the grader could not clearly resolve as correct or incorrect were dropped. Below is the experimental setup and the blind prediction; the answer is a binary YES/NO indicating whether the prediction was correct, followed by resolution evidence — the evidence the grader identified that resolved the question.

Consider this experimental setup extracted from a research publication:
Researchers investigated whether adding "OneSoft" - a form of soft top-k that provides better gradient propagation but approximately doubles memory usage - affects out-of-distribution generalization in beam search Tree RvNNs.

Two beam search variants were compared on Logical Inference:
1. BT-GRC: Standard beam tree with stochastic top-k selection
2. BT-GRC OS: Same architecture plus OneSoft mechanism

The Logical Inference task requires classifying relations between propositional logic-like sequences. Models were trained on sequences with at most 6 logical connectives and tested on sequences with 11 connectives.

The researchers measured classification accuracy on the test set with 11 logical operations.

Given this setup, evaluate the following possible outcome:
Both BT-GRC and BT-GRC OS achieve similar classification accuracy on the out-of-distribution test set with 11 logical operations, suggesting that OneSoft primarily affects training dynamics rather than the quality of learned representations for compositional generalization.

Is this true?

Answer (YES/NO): YES